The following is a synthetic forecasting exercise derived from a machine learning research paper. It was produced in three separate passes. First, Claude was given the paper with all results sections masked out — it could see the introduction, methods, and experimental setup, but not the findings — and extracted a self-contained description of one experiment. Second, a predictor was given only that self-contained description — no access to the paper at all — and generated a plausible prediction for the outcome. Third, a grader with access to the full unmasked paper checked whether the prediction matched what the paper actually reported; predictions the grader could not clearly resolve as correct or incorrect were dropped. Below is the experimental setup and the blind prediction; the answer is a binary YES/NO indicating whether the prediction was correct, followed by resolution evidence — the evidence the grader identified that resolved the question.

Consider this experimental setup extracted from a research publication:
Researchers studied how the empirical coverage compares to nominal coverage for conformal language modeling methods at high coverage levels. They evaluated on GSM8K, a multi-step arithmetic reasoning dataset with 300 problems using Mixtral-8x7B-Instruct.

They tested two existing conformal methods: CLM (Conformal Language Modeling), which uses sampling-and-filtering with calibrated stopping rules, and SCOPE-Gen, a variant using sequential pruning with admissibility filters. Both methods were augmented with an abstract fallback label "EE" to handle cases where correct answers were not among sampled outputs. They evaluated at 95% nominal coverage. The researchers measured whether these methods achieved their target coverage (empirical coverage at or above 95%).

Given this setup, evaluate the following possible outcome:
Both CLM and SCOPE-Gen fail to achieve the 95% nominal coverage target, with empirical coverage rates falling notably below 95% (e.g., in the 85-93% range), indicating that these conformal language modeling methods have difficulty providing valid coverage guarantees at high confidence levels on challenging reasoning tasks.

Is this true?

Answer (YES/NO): YES